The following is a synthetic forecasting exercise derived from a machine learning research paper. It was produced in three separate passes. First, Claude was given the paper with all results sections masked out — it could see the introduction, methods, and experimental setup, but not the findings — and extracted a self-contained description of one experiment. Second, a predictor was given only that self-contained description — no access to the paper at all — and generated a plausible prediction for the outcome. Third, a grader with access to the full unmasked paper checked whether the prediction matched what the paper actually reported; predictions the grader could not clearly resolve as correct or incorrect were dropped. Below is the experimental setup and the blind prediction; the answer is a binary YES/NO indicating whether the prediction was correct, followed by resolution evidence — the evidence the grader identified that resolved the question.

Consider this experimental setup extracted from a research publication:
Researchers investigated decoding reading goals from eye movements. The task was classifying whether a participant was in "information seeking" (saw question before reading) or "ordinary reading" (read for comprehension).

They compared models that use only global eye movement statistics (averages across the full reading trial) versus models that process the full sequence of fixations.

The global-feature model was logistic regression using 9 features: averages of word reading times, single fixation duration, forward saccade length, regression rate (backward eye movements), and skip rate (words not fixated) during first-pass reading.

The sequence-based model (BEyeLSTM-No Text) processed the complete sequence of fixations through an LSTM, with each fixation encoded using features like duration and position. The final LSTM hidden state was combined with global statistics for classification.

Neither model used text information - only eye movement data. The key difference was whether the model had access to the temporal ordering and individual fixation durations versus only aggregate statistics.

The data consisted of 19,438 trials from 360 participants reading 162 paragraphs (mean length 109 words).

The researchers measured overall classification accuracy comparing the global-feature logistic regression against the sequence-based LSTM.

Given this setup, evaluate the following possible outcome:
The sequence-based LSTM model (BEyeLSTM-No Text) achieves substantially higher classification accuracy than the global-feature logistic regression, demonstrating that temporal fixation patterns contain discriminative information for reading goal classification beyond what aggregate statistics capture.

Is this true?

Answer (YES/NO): YES